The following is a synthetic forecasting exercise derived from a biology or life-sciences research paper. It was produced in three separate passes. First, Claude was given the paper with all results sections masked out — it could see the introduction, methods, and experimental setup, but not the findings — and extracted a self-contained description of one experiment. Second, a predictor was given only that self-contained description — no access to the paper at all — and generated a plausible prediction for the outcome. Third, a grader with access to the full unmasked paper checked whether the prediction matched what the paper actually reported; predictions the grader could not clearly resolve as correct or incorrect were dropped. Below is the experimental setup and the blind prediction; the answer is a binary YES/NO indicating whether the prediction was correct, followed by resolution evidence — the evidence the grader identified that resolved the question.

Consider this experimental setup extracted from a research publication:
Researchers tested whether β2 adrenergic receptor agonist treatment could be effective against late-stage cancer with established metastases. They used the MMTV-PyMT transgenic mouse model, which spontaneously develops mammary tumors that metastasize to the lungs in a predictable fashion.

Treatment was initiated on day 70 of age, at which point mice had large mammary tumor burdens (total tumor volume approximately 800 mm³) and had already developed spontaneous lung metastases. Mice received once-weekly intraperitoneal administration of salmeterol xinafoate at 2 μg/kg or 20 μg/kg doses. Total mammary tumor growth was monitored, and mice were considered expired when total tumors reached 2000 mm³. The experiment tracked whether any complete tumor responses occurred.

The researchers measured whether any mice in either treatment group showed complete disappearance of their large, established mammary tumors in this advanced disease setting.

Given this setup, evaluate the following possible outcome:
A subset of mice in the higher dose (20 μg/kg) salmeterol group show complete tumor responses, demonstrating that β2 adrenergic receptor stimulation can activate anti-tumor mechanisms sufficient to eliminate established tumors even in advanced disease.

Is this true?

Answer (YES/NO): NO